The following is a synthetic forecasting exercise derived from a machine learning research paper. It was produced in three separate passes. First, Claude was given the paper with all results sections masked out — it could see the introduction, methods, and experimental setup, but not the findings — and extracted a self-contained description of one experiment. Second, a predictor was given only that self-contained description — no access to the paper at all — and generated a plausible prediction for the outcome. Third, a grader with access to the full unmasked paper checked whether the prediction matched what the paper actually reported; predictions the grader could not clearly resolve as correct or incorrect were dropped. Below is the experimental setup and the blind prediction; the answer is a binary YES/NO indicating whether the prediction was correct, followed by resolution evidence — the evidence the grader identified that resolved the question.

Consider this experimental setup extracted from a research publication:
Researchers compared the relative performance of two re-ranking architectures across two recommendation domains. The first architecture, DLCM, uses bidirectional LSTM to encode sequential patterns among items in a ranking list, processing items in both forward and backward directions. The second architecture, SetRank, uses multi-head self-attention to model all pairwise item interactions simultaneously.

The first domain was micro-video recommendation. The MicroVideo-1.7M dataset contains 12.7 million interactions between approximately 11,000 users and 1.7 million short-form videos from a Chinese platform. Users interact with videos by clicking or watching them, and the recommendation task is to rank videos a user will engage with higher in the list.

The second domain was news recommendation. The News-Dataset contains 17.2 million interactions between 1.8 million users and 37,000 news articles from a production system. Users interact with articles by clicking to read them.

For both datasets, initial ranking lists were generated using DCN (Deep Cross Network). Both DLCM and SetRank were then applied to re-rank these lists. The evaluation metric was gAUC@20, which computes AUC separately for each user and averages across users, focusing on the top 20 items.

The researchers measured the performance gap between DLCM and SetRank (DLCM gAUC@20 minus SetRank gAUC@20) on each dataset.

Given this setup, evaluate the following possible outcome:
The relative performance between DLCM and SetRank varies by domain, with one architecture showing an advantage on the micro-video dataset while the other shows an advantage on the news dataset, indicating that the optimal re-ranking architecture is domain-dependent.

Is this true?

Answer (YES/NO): NO